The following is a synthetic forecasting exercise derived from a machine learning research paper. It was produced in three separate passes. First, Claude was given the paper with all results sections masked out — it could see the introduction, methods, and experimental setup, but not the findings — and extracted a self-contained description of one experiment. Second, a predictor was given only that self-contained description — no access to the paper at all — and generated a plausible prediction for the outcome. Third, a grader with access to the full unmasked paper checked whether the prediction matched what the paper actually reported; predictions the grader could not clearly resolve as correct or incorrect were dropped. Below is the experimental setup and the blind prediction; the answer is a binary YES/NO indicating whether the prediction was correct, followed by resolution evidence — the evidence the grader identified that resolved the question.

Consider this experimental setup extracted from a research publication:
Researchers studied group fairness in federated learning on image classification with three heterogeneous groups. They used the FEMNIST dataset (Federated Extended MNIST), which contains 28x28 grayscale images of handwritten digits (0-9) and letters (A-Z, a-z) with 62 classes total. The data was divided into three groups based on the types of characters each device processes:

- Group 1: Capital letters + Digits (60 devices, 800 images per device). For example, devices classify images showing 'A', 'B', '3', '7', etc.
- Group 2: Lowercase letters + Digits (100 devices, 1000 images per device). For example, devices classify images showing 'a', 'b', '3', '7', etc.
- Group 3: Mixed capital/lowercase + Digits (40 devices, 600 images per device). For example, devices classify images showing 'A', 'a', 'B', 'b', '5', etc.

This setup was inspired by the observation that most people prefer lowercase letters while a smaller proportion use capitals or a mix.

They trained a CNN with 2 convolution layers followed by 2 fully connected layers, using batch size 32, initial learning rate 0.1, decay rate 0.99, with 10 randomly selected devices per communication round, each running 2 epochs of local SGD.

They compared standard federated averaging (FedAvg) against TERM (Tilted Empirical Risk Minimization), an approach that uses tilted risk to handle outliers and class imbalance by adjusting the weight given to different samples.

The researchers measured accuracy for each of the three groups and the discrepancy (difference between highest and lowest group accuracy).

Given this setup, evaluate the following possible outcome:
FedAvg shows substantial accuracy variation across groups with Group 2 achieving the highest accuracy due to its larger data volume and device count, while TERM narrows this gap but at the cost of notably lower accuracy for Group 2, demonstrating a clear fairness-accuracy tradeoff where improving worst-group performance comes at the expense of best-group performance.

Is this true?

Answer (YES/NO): YES